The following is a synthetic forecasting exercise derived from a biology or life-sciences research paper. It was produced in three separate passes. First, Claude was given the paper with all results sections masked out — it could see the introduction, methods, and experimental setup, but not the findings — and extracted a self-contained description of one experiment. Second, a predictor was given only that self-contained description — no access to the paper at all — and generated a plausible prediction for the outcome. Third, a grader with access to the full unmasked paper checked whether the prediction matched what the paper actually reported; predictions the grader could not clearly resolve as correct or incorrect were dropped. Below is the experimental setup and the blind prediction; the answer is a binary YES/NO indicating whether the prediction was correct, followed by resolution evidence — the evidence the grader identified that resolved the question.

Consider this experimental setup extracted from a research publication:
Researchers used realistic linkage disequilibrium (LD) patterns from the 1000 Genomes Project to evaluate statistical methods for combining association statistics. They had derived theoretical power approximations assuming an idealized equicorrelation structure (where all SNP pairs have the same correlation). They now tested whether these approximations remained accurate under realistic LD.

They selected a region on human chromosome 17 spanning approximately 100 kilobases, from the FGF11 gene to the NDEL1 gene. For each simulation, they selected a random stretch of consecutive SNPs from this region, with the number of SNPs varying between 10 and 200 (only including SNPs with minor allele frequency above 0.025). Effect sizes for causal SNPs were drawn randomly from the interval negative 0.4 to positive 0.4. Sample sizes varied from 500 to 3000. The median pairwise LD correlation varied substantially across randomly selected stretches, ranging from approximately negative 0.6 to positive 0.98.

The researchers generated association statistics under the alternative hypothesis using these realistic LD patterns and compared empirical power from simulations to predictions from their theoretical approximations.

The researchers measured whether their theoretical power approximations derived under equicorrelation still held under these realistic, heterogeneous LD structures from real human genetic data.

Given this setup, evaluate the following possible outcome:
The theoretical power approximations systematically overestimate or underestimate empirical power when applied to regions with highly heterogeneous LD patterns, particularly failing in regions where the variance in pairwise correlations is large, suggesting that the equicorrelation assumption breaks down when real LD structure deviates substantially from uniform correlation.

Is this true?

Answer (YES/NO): NO